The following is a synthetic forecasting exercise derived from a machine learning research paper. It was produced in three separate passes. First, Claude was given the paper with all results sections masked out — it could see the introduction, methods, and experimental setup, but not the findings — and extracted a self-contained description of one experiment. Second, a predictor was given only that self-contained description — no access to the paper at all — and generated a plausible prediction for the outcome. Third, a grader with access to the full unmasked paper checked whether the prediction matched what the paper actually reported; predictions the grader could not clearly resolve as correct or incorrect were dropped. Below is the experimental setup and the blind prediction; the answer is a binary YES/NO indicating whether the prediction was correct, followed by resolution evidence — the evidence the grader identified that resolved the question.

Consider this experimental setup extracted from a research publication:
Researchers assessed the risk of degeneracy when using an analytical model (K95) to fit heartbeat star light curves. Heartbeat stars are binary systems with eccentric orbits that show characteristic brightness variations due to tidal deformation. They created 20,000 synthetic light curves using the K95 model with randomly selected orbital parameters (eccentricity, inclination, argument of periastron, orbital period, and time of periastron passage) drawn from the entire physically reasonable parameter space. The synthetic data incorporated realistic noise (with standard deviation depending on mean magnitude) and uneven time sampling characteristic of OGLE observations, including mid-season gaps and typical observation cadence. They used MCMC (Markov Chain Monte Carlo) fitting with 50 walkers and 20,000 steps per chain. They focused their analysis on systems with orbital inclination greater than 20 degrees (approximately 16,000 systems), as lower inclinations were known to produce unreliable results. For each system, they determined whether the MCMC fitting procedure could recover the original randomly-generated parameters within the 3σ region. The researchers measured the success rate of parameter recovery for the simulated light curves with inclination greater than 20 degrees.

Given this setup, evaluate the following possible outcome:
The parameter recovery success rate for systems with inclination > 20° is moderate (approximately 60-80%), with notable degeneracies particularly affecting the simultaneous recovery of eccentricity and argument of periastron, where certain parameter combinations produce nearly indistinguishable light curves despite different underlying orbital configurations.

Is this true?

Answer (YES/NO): NO